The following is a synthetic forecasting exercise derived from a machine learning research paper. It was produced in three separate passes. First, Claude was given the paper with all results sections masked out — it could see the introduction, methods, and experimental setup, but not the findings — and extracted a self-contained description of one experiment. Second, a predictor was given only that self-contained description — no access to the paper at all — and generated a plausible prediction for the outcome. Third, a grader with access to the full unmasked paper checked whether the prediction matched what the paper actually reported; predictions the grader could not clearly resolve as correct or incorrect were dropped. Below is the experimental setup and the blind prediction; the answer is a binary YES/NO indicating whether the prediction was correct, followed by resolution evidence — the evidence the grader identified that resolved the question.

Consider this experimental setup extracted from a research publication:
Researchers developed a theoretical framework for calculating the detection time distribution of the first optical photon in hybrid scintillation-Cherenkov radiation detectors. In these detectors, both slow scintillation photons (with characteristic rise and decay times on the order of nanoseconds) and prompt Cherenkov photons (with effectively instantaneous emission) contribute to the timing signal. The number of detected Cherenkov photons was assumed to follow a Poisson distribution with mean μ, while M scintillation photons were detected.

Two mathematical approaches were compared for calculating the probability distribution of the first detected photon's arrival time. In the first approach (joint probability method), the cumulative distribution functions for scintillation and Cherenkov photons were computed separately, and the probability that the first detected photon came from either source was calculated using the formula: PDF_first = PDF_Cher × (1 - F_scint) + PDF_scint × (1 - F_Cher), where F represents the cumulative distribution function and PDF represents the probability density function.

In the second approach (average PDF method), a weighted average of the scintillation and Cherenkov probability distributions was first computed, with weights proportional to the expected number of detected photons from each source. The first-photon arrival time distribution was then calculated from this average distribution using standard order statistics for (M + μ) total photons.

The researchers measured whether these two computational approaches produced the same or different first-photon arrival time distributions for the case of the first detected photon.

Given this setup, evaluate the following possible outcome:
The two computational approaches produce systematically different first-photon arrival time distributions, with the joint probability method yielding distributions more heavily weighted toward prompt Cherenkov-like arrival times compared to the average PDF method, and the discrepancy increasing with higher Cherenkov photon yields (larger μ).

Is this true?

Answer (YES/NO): NO